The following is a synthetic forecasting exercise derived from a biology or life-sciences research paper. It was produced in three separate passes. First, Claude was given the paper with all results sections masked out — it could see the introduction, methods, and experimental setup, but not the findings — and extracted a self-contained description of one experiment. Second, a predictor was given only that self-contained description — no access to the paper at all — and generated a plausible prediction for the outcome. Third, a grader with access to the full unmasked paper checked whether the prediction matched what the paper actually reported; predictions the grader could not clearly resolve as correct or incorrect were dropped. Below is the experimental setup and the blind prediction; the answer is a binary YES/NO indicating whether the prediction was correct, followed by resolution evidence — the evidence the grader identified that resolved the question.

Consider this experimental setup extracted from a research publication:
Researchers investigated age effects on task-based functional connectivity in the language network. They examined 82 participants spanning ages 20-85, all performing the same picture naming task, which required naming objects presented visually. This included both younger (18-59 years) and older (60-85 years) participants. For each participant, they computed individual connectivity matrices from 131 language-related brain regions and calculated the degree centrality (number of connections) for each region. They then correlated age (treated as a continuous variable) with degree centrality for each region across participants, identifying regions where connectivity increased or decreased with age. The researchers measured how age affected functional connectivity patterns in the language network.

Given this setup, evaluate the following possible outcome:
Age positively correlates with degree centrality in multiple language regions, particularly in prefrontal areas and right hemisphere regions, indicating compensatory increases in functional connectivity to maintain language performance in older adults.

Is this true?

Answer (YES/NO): NO